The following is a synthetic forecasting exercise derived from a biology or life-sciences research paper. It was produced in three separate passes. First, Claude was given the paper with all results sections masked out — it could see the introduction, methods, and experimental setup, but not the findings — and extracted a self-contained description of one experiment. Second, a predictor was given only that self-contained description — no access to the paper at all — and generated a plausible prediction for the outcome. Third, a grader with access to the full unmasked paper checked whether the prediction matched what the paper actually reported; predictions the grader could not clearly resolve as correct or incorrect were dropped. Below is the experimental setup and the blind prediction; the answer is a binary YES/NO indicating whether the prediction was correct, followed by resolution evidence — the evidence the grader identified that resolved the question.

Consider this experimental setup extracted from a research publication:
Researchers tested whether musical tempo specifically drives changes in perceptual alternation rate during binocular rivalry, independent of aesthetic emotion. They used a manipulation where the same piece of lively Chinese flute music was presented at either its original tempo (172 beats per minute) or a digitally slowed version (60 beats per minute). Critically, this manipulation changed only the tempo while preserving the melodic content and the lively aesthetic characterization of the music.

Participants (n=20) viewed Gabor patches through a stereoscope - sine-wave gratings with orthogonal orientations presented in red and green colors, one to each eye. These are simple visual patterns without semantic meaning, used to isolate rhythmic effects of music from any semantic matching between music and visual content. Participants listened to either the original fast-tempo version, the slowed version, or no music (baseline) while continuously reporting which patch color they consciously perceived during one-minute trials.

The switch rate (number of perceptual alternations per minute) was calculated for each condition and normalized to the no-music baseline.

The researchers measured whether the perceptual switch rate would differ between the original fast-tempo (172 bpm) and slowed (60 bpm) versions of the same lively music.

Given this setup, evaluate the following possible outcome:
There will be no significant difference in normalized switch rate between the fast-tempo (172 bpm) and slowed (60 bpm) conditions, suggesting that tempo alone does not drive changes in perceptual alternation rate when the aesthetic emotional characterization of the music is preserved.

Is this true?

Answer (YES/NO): NO